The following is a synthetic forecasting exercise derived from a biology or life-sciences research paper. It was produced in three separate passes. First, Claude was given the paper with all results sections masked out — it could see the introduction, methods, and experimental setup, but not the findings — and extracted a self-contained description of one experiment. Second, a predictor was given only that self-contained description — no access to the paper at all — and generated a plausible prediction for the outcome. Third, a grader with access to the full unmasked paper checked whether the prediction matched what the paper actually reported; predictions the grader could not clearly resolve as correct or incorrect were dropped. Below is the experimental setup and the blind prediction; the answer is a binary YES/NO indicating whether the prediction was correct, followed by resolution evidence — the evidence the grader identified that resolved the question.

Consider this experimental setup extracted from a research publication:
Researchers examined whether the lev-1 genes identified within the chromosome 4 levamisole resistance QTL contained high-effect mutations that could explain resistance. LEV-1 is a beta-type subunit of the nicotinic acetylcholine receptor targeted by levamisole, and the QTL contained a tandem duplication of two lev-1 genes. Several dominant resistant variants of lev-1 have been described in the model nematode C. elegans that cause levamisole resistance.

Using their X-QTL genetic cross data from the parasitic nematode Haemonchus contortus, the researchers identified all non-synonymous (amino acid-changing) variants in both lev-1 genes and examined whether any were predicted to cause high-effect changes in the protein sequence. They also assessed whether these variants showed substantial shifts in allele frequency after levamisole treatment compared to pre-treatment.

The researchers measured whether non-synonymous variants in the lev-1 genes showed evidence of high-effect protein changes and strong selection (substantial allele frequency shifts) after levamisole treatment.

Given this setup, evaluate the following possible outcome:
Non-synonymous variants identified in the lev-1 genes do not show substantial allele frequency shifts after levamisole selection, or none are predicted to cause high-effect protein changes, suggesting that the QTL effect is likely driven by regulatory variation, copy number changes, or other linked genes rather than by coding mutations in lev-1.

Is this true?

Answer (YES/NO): YES